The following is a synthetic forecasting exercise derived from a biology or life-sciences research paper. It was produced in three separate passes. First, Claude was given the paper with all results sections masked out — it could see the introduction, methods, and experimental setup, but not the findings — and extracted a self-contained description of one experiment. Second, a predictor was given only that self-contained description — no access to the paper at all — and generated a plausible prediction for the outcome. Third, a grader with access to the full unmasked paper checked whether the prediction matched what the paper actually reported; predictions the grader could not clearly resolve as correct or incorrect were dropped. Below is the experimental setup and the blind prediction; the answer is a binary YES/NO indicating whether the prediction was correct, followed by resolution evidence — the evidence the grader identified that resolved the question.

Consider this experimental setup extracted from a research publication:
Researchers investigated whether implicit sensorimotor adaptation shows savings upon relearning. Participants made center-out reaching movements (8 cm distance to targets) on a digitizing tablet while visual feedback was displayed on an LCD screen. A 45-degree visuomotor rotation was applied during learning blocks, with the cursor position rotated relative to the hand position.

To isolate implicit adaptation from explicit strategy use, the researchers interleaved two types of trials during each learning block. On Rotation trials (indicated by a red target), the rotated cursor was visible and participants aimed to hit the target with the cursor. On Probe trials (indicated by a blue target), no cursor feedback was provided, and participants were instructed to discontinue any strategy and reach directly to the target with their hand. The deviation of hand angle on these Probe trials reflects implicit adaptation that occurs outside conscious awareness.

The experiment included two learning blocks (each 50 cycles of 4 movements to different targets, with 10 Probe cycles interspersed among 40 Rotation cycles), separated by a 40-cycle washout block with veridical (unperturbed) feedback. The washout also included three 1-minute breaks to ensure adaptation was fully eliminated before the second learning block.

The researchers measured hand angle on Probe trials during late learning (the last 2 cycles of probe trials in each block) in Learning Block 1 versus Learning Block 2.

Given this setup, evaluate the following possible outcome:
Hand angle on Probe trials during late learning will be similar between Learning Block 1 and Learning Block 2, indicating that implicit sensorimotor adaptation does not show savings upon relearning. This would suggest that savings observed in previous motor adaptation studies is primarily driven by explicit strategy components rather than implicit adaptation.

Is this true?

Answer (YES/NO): NO